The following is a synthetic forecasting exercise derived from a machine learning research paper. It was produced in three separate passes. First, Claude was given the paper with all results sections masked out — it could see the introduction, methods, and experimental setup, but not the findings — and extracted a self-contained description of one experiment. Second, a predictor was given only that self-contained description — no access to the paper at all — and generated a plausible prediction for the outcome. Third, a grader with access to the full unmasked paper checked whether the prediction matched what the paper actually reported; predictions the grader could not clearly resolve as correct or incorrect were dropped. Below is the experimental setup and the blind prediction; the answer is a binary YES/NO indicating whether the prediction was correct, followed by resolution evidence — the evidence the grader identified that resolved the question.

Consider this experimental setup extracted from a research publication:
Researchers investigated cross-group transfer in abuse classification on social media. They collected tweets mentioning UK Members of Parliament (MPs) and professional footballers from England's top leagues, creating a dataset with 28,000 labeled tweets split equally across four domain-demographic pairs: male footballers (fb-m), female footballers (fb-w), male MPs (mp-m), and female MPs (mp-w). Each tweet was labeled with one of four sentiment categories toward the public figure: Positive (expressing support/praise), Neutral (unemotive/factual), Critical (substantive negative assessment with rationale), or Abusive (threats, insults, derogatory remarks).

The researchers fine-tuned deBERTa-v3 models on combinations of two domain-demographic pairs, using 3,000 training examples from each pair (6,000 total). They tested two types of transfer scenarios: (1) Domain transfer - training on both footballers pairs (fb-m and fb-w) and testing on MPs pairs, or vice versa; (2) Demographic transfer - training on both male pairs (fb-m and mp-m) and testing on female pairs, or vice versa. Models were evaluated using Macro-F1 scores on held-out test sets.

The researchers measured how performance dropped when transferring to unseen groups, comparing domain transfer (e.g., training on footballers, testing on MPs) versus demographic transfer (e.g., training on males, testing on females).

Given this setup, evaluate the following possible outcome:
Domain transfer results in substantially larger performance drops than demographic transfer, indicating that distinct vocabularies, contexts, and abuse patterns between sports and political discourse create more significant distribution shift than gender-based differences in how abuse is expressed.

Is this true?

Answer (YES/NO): YES